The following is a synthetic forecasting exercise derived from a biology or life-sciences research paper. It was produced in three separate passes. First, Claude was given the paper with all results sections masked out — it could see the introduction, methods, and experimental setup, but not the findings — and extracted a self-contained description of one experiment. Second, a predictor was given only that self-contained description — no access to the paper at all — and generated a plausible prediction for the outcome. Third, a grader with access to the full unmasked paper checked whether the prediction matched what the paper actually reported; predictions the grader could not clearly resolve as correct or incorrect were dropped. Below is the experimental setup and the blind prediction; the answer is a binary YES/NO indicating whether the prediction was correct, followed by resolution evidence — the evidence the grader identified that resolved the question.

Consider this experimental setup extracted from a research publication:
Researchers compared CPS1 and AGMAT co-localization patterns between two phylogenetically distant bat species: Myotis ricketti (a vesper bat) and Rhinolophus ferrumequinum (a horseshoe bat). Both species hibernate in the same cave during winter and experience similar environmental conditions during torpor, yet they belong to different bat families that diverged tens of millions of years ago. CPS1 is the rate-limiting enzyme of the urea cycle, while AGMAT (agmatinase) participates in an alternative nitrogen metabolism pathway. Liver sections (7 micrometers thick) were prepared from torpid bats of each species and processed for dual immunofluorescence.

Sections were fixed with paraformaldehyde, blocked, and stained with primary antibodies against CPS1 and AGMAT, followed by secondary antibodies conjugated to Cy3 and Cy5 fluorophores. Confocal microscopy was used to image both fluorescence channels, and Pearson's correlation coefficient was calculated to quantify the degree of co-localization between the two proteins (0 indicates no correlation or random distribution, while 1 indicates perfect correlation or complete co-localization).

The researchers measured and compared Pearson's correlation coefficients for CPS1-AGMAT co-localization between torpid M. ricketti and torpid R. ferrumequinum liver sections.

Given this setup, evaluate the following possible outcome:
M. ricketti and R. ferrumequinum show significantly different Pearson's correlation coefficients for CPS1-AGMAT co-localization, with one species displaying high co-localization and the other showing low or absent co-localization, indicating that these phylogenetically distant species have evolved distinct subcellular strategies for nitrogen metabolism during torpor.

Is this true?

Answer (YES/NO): NO